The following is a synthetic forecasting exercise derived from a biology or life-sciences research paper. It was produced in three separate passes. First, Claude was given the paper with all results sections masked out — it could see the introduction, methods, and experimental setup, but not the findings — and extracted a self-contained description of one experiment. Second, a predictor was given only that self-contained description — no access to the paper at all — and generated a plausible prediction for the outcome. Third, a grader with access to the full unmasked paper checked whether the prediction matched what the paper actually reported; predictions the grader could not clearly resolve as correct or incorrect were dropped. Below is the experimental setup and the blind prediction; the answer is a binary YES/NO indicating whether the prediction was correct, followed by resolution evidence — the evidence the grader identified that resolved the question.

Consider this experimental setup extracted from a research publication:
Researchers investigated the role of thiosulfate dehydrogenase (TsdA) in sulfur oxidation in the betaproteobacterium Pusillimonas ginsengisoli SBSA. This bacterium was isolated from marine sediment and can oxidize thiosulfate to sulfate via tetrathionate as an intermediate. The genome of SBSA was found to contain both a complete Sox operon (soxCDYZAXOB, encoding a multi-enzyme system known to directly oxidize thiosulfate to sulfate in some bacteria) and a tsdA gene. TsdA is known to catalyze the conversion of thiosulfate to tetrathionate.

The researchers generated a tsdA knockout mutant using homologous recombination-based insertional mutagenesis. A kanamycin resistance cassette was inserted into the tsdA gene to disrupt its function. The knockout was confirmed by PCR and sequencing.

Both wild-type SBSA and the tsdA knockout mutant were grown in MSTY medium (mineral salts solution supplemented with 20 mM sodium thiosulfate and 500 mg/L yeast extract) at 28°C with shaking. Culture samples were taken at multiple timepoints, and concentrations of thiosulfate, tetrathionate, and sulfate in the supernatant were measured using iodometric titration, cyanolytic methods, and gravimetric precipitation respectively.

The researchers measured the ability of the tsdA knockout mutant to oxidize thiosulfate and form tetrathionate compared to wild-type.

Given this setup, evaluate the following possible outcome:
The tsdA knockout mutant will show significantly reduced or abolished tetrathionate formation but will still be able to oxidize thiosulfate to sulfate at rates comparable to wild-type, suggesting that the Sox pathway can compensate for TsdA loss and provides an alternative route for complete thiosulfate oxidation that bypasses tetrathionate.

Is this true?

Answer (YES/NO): NO